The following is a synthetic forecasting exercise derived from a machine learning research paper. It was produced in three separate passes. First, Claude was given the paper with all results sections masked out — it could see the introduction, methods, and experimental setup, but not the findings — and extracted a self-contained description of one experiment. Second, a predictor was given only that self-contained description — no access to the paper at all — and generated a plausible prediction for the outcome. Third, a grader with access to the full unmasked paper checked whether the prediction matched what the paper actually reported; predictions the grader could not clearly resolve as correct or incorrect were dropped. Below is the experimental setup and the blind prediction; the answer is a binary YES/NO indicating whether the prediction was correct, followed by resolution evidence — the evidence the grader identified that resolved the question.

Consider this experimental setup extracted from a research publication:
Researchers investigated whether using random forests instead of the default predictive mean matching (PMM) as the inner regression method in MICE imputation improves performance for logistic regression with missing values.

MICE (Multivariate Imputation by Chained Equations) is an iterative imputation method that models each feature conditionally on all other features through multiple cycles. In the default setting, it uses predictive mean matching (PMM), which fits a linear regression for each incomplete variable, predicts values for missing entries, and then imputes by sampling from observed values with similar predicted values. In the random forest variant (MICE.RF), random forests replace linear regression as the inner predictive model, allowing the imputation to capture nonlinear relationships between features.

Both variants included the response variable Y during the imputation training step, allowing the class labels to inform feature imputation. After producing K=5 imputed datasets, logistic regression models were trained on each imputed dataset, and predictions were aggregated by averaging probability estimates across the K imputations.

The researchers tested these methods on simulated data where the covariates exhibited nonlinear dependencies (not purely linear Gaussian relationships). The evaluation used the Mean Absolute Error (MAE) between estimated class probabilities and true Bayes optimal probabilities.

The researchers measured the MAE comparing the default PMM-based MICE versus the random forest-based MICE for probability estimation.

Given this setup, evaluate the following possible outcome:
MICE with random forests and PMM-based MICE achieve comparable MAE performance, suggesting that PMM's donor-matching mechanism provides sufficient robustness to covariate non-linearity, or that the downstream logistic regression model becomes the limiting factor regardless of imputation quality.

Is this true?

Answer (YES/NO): NO